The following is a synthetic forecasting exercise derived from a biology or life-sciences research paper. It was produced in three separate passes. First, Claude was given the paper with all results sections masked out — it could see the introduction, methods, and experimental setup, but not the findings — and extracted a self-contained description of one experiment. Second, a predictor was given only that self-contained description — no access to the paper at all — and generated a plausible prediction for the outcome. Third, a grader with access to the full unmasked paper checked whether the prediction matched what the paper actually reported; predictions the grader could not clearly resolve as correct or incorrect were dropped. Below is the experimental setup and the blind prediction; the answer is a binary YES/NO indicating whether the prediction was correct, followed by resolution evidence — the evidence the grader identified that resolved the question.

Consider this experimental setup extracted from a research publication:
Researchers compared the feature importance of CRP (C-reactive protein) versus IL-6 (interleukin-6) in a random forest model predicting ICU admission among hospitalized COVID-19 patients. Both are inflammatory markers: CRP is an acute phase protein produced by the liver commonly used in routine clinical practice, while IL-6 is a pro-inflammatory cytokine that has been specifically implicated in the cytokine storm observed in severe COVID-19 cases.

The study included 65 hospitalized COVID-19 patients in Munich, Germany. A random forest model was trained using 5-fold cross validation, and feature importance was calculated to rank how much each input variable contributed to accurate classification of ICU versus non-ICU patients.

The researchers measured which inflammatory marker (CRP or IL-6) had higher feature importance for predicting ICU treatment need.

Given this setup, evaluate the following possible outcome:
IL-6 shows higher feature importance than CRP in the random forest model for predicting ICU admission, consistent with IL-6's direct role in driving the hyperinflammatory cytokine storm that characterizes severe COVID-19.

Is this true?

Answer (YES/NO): NO